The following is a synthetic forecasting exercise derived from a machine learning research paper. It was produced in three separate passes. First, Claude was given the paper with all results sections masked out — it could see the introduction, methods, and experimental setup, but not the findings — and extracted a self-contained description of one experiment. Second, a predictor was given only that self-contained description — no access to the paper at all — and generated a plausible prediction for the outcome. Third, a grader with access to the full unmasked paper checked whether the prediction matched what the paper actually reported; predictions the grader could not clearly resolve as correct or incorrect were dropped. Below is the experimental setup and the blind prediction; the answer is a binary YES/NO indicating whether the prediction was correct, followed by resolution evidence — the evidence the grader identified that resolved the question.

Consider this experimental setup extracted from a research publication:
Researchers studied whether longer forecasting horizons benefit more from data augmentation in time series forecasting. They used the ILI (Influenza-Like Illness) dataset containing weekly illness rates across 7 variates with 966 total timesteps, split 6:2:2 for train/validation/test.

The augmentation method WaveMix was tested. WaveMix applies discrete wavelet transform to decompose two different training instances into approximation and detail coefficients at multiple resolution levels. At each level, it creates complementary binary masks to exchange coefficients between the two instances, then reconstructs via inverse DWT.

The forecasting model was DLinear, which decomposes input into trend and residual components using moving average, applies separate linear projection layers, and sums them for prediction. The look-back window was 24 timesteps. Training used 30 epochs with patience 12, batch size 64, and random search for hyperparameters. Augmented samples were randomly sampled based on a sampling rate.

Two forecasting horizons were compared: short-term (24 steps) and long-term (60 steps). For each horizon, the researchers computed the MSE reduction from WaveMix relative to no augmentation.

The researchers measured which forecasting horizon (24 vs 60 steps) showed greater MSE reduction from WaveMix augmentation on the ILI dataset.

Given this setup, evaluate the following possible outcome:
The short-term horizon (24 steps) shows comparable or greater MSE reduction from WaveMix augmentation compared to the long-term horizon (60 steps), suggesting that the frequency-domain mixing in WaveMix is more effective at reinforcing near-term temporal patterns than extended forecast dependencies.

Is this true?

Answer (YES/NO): NO